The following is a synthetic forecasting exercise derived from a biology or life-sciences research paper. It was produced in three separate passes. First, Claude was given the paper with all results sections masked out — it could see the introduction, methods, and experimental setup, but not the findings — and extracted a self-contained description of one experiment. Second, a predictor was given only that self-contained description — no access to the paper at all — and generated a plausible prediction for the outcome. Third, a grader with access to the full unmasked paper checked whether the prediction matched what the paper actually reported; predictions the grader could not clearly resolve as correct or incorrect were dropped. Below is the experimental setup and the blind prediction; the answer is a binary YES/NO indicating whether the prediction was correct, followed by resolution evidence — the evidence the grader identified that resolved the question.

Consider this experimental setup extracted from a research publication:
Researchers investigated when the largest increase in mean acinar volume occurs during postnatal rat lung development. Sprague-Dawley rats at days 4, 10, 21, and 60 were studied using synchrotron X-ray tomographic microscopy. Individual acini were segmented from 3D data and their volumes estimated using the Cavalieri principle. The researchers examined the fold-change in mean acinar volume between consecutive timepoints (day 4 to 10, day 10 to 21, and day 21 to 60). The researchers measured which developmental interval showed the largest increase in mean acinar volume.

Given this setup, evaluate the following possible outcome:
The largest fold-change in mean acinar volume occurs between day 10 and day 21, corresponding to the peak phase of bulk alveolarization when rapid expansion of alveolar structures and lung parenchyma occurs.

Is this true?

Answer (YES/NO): NO